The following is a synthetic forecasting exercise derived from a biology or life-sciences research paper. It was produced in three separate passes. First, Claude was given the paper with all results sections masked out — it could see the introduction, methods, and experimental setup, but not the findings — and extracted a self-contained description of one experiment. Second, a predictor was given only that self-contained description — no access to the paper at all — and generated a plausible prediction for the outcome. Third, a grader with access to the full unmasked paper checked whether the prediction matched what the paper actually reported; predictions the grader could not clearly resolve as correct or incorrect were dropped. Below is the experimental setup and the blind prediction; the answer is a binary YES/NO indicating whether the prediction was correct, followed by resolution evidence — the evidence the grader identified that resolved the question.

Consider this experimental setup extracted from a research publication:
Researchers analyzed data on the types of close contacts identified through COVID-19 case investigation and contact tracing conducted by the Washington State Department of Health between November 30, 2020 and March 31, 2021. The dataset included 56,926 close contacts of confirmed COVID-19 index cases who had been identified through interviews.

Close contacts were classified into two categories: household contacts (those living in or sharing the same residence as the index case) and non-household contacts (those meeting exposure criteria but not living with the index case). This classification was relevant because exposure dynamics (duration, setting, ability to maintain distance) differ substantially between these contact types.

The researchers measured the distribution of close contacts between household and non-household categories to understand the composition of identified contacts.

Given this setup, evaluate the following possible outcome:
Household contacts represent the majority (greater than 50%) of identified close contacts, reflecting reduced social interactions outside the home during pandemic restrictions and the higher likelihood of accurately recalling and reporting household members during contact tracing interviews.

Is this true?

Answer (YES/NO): YES